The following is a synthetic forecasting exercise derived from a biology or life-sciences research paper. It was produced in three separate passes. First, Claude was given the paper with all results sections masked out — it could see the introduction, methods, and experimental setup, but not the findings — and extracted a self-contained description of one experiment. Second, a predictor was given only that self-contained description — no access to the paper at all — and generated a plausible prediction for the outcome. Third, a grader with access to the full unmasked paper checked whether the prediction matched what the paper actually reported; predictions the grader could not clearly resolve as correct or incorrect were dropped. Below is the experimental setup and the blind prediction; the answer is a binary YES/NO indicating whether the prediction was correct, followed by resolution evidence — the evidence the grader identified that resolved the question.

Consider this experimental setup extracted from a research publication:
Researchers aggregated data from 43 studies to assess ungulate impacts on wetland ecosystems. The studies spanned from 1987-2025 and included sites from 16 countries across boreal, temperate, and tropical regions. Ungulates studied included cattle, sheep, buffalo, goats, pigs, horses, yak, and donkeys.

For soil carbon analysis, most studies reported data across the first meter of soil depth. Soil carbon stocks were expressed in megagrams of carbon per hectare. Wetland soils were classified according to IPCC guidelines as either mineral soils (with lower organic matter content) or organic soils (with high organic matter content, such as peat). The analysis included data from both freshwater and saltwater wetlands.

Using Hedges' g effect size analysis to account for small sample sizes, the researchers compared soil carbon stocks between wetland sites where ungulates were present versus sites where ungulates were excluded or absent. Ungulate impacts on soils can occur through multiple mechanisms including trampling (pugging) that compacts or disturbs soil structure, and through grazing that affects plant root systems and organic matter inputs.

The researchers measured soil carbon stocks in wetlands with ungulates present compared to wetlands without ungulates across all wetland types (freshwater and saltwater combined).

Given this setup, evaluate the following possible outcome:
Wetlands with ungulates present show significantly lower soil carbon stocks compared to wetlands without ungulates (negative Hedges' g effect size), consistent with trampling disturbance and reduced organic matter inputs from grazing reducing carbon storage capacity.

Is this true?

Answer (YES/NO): NO